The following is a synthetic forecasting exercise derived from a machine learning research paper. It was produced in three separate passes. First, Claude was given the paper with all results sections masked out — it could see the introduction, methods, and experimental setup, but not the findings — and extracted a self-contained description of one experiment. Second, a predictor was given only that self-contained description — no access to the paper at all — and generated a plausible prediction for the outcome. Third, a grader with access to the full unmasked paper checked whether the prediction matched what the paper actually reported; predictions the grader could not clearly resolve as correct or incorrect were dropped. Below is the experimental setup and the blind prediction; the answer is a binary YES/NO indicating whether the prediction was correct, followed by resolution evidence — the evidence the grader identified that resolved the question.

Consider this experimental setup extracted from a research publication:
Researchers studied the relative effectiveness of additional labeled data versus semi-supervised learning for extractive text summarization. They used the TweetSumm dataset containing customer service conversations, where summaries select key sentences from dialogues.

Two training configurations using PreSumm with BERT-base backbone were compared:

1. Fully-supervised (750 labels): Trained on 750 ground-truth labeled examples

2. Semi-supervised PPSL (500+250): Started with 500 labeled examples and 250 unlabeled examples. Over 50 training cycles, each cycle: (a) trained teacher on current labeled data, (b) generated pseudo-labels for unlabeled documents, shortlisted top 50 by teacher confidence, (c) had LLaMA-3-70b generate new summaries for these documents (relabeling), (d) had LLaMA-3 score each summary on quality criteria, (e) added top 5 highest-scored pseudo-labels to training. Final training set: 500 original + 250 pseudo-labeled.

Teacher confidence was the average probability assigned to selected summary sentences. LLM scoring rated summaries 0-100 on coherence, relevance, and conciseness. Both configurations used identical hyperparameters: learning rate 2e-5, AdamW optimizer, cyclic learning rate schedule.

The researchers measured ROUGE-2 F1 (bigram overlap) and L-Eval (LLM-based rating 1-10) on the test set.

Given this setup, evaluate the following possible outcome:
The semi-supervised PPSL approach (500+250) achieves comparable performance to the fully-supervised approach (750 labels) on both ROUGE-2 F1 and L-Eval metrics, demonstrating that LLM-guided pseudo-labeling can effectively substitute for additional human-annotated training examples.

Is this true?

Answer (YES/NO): YES